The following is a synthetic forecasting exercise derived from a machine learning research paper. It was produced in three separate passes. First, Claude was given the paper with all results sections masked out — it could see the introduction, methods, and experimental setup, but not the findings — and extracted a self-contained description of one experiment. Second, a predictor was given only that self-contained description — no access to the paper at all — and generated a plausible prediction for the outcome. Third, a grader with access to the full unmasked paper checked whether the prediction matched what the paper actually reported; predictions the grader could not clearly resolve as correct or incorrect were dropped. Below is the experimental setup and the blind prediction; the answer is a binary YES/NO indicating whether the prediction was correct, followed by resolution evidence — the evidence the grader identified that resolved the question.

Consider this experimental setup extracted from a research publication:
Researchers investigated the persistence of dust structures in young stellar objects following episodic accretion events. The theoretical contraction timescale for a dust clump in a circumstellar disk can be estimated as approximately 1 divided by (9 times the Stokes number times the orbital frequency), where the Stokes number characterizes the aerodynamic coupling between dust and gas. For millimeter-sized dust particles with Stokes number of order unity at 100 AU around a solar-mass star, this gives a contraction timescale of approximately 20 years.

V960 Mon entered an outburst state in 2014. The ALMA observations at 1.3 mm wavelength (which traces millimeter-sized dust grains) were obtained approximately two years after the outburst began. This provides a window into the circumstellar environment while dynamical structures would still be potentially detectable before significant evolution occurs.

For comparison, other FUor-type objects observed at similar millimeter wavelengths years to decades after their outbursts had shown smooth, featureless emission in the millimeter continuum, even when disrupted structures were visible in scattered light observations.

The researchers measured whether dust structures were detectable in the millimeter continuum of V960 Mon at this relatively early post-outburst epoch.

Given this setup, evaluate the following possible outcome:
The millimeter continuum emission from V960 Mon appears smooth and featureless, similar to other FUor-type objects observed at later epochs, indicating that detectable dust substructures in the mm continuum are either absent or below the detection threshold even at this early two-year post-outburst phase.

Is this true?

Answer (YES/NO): NO